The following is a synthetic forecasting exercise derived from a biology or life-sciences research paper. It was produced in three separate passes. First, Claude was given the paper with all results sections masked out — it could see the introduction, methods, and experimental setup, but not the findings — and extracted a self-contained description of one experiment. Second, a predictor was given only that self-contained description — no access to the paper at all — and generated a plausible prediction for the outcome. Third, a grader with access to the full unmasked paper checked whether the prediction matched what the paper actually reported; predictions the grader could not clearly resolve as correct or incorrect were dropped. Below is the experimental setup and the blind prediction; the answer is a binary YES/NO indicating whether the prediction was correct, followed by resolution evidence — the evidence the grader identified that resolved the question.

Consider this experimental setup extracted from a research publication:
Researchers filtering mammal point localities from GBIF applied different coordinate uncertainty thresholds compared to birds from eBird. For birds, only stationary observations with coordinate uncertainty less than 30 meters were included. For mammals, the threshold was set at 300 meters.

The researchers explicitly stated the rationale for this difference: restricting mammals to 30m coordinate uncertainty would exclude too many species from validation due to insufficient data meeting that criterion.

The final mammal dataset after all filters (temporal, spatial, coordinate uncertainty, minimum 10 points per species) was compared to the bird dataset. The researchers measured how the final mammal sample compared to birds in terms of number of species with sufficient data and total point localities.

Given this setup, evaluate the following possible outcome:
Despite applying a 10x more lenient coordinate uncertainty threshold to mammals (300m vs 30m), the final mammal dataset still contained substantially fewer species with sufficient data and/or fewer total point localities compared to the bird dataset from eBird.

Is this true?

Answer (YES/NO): YES